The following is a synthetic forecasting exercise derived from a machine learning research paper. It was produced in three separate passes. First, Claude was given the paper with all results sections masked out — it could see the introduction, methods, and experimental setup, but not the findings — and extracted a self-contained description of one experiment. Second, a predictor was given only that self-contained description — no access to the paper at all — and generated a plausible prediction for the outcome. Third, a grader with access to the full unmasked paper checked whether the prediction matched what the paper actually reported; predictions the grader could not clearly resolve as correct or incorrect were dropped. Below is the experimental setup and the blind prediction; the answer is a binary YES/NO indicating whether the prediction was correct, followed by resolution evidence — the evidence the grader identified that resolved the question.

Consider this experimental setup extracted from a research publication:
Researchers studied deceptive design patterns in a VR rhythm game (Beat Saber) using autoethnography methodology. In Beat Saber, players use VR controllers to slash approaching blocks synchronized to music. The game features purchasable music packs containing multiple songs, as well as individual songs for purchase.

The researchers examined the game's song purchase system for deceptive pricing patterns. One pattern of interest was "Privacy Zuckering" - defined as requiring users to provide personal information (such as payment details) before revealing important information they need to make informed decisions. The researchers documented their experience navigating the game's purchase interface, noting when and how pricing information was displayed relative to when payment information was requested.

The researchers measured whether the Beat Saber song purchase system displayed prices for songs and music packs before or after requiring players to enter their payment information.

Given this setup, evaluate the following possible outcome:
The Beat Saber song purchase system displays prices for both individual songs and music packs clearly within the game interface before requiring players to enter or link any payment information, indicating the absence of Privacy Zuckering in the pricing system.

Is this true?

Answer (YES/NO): NO